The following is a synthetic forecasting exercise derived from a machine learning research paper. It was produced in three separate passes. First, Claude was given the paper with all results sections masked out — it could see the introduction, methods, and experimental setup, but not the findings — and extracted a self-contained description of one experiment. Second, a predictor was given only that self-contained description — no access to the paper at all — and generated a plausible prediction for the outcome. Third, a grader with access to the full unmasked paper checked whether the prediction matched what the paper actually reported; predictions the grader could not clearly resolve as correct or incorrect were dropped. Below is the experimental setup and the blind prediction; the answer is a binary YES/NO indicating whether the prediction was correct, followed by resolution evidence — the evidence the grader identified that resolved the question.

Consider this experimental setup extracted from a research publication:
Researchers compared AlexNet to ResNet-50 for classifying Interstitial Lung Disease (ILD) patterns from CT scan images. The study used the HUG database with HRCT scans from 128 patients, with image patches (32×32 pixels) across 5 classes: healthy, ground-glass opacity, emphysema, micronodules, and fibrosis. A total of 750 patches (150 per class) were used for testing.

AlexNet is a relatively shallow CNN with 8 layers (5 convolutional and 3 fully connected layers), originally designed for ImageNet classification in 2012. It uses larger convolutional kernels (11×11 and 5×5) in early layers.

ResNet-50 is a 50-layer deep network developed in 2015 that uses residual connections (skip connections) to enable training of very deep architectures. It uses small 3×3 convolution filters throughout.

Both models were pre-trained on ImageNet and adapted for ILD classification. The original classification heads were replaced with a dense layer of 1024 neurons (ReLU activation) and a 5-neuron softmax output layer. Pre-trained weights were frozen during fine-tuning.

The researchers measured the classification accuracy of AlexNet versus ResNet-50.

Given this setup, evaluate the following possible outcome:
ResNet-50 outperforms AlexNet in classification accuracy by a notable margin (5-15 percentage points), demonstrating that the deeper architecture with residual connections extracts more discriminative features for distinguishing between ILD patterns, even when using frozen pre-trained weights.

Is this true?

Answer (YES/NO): NO